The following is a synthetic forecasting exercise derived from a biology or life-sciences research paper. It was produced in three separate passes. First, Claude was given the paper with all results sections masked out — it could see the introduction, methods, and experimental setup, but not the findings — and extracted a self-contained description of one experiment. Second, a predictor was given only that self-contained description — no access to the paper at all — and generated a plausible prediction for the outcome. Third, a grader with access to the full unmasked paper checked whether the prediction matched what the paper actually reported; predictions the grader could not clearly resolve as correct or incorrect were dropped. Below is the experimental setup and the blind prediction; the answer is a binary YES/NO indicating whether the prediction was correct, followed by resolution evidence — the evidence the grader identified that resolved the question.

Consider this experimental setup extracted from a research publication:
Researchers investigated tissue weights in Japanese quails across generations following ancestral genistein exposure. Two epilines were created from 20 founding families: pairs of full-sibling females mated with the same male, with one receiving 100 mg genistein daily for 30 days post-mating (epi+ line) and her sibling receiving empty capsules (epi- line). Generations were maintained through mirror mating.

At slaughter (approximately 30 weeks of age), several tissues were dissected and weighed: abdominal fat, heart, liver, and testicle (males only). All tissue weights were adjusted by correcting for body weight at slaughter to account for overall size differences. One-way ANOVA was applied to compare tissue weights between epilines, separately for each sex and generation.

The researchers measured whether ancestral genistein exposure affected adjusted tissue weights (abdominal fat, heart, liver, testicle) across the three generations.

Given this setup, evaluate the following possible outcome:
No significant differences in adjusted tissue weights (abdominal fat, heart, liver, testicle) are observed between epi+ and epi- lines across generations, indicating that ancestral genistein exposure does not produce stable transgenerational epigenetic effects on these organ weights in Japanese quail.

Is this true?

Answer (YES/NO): NO